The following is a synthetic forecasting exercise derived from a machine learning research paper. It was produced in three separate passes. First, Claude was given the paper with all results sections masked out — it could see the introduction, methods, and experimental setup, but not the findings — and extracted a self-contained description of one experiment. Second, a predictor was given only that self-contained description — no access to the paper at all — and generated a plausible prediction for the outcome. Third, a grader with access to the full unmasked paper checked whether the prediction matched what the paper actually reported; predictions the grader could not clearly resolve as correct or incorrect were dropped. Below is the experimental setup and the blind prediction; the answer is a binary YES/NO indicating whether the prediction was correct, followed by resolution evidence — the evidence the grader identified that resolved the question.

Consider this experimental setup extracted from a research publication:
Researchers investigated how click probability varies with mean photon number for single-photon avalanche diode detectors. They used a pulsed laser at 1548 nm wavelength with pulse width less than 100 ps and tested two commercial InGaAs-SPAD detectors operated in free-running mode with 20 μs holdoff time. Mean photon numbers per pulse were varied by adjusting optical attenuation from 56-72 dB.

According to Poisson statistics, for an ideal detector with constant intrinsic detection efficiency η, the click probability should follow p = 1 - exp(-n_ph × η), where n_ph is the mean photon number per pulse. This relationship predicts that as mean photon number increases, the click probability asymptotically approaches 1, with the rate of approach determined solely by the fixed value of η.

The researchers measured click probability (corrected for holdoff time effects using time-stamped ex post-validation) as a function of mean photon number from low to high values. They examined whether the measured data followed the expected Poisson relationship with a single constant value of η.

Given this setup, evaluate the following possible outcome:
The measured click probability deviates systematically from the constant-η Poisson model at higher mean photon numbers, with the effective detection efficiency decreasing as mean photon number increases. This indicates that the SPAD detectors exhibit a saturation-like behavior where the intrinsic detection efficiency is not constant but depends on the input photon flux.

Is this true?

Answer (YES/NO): YES